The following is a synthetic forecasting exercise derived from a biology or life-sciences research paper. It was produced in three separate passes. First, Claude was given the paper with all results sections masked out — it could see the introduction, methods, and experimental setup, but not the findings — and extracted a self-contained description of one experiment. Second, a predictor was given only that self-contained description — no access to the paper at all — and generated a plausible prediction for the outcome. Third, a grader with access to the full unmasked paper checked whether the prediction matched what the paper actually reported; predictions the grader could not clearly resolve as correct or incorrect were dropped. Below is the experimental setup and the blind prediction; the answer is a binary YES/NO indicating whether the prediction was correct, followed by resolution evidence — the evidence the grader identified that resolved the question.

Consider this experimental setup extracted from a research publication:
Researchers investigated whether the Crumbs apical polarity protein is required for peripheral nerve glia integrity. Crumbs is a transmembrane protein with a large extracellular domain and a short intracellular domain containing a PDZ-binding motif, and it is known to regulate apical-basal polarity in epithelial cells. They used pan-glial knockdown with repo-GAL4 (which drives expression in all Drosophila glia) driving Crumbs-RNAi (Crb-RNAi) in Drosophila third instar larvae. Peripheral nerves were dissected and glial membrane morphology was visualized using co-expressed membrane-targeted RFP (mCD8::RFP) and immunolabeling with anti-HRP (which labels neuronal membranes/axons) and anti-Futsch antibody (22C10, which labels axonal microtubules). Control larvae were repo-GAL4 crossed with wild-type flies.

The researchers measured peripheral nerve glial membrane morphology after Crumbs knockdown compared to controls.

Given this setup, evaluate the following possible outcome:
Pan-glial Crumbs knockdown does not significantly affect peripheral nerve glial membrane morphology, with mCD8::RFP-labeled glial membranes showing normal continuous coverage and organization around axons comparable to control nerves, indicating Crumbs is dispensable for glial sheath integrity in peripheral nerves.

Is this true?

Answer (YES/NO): YES